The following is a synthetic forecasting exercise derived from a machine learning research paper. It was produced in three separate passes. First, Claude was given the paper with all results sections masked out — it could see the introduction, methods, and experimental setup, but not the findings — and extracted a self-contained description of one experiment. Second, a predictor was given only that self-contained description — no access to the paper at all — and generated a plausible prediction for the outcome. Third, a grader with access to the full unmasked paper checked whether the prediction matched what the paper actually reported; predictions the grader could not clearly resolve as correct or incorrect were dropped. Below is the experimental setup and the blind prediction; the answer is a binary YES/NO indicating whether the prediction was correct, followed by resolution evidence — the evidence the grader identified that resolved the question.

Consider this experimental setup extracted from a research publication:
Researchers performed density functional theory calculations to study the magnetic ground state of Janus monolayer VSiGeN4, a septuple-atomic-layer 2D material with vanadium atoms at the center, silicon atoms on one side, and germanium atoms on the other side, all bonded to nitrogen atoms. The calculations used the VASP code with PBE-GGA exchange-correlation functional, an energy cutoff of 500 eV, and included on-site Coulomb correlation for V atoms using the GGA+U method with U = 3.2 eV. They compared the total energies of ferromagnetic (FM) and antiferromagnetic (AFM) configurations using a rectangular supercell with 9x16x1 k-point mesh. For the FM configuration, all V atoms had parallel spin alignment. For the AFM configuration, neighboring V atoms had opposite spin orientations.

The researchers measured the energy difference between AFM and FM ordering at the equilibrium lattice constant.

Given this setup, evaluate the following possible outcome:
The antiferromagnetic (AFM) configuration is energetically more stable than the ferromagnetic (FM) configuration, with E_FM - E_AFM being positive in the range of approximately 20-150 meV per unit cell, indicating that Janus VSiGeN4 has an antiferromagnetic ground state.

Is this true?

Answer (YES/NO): NO